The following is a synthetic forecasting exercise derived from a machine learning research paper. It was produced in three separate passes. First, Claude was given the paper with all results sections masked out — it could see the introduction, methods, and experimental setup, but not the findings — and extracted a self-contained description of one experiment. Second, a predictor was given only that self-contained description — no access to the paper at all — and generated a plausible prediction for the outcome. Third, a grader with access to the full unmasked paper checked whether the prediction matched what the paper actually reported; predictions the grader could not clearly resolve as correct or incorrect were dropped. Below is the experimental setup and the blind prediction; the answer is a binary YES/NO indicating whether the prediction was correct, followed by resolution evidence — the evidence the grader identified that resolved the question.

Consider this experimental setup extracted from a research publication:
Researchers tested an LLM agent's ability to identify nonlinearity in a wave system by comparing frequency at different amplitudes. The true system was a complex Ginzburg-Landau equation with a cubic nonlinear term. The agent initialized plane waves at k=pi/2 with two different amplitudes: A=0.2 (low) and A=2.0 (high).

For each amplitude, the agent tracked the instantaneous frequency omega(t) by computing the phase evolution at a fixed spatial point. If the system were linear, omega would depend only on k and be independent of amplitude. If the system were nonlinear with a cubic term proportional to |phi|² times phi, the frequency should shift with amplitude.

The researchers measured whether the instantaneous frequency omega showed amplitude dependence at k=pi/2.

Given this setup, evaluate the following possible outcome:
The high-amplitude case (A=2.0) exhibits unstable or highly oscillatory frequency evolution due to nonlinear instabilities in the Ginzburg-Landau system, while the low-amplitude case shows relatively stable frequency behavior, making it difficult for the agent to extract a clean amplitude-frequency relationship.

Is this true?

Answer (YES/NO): NO